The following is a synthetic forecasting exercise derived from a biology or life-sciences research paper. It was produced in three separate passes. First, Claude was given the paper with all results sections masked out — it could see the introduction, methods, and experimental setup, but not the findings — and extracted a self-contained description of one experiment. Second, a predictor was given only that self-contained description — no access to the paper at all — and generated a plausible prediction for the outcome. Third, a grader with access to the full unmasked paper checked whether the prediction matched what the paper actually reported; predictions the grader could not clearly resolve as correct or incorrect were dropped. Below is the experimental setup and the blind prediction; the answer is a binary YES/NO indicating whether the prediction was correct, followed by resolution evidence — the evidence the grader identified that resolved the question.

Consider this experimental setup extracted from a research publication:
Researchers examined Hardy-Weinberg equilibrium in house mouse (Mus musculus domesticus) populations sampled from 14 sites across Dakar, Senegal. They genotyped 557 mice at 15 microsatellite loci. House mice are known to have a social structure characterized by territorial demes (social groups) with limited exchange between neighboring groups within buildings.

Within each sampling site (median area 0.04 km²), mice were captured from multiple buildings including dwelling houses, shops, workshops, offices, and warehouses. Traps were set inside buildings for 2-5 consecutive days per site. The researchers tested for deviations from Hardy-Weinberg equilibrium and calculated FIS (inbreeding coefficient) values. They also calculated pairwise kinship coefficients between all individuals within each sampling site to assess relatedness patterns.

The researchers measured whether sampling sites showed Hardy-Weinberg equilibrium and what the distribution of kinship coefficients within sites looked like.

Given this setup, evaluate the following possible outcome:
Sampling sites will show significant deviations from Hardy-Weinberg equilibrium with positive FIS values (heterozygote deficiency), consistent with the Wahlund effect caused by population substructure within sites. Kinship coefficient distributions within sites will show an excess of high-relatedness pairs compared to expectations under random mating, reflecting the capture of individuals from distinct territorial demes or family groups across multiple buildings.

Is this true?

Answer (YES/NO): NO